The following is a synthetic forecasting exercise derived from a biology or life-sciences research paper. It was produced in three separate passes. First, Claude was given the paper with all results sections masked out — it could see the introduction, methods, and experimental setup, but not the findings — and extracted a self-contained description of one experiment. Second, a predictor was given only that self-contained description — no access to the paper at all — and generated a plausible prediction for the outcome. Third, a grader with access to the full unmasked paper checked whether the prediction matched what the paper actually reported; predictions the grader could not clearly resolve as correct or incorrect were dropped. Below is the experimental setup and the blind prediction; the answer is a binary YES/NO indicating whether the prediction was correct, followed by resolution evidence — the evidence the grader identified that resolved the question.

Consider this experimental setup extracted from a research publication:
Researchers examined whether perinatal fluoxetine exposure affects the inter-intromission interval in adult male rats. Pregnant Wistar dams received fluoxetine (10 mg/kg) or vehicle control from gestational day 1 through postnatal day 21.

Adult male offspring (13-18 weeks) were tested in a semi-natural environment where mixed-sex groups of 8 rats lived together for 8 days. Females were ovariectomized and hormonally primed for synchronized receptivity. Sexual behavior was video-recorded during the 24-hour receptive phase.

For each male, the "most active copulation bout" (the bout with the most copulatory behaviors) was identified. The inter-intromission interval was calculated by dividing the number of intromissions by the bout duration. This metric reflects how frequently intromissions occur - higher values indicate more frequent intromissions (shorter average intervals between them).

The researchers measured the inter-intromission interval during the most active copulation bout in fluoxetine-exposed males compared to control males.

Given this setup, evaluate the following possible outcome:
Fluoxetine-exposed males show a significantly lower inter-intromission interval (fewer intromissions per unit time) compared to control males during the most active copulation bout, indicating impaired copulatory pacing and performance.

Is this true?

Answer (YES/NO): NO